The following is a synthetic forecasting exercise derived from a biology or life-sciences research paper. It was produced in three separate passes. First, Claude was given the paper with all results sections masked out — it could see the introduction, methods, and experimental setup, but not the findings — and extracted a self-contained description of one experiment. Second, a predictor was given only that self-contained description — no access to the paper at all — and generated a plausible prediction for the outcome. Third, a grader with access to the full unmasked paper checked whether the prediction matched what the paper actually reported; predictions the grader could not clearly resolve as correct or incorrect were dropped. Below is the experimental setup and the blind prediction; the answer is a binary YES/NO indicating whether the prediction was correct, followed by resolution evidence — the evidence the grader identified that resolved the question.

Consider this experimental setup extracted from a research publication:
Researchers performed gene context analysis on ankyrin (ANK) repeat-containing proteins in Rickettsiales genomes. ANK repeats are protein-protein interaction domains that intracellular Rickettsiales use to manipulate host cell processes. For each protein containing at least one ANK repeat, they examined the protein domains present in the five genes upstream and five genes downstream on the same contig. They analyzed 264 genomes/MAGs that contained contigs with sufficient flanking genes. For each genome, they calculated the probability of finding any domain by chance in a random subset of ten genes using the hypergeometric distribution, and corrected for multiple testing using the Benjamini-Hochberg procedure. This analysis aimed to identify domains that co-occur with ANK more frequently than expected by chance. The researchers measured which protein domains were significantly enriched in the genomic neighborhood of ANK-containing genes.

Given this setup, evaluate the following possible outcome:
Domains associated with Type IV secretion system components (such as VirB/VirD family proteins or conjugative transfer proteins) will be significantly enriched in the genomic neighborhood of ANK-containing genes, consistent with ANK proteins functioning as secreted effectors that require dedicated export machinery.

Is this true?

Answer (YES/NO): NO